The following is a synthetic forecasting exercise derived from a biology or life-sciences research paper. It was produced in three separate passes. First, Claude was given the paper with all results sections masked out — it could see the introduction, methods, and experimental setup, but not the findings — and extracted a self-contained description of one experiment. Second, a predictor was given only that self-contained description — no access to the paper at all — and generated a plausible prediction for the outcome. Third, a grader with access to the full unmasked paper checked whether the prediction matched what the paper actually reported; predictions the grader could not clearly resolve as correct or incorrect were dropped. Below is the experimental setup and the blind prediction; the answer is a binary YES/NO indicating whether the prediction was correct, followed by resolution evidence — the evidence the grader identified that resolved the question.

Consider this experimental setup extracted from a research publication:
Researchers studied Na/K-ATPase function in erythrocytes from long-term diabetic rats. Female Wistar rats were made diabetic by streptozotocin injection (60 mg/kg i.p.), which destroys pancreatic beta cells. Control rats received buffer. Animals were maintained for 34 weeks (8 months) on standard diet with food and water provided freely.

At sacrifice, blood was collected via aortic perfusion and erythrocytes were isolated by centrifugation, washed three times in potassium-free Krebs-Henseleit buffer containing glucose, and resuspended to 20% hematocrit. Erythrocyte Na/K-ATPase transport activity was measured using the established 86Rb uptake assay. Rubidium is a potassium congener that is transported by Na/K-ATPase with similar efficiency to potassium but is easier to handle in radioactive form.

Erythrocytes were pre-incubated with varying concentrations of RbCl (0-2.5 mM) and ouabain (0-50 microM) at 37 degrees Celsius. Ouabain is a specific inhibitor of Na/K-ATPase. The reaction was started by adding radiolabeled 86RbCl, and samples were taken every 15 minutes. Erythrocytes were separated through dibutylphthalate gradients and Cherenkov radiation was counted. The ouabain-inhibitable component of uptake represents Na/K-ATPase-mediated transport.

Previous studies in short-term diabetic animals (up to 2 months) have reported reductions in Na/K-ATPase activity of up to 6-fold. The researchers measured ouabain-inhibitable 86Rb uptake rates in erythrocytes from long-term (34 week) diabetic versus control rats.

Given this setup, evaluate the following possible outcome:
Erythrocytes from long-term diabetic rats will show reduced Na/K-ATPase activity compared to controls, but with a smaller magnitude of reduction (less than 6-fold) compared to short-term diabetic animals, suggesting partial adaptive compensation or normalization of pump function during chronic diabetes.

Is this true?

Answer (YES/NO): NO